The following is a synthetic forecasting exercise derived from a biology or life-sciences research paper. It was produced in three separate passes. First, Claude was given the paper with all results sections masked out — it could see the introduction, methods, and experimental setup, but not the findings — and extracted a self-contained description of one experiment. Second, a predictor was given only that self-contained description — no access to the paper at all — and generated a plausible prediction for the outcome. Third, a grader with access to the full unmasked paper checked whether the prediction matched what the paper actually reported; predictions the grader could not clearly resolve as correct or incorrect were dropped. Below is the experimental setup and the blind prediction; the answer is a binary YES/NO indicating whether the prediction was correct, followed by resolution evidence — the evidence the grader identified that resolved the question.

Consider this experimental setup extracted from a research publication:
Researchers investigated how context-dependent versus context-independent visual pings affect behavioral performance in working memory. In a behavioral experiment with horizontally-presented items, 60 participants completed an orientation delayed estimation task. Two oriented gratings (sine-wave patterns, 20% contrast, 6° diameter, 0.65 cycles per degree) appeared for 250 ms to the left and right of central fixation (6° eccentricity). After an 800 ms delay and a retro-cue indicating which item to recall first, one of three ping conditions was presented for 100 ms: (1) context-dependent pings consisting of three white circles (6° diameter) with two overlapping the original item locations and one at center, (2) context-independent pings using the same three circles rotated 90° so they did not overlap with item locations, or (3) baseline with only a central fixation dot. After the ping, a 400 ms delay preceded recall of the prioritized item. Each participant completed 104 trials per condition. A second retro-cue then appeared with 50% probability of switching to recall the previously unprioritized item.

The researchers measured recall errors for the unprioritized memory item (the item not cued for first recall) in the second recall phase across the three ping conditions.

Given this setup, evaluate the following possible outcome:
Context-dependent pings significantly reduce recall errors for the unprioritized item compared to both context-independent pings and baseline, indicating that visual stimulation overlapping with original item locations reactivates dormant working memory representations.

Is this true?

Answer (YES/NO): NO